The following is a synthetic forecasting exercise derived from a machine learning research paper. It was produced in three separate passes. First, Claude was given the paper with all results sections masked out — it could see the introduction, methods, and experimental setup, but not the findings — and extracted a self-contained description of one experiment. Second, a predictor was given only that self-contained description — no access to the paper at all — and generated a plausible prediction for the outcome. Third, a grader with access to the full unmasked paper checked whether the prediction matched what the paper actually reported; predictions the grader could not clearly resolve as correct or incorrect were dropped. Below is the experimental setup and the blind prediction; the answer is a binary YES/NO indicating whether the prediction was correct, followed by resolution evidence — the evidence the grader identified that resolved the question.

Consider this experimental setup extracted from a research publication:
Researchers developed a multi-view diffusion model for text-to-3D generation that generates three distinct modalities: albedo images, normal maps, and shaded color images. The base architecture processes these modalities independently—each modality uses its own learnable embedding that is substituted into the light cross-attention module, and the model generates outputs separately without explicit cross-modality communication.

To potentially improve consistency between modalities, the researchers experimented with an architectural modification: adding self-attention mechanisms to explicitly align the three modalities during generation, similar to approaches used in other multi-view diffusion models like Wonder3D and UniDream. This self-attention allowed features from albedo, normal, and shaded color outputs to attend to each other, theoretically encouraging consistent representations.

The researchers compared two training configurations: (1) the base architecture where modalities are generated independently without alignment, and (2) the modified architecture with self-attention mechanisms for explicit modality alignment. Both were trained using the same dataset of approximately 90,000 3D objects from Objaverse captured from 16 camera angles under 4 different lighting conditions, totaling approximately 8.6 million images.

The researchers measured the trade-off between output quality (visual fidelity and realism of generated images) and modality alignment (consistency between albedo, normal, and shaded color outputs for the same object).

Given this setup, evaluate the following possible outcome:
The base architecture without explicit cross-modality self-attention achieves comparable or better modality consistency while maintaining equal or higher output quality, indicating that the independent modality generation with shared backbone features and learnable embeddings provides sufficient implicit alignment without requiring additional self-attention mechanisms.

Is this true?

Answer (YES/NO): NO